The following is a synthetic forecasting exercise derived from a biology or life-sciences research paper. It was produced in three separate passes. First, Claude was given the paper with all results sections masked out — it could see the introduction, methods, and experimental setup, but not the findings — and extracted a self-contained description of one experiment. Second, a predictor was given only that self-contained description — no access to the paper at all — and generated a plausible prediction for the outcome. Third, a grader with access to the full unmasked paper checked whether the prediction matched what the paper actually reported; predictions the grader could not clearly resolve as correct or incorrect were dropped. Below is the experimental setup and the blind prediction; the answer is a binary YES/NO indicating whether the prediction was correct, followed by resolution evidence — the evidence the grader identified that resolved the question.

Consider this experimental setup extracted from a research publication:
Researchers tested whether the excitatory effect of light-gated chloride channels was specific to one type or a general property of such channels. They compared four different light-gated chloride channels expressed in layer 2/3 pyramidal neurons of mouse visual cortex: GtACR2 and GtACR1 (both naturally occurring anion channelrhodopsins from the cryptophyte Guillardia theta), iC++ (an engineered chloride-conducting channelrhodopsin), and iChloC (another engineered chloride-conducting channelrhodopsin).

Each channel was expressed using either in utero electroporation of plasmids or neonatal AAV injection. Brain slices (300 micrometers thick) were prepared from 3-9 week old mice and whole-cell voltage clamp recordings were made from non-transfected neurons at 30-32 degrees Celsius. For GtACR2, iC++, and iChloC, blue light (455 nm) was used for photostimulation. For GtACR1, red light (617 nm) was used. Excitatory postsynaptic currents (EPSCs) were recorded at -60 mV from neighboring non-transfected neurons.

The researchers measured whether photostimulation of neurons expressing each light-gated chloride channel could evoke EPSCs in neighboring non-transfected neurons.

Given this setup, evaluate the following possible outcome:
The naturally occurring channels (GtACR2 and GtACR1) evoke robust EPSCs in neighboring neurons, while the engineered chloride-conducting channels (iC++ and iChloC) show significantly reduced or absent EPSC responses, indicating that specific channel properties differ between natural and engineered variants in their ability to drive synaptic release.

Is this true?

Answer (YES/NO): NO